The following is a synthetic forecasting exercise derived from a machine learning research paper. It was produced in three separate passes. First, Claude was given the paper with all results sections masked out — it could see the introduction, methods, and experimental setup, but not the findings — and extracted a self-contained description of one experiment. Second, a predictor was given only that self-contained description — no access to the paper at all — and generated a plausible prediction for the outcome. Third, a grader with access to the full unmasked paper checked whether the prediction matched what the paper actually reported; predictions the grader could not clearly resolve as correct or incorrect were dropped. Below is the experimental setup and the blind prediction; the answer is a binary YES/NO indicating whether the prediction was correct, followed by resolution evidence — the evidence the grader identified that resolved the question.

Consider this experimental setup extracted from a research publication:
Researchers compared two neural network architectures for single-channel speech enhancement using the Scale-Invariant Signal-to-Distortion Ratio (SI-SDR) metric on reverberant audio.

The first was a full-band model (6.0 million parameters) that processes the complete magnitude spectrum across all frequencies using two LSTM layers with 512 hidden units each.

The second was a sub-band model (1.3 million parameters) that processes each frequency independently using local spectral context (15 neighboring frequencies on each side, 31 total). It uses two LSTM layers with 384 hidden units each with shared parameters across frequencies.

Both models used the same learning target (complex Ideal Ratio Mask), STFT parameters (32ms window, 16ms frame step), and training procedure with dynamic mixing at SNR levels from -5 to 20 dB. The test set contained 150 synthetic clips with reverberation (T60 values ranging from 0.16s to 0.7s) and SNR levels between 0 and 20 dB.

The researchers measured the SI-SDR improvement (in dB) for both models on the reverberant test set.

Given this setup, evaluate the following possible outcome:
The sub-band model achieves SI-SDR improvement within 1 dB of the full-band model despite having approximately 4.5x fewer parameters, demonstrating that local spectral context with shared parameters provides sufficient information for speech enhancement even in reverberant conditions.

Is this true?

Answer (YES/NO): NO